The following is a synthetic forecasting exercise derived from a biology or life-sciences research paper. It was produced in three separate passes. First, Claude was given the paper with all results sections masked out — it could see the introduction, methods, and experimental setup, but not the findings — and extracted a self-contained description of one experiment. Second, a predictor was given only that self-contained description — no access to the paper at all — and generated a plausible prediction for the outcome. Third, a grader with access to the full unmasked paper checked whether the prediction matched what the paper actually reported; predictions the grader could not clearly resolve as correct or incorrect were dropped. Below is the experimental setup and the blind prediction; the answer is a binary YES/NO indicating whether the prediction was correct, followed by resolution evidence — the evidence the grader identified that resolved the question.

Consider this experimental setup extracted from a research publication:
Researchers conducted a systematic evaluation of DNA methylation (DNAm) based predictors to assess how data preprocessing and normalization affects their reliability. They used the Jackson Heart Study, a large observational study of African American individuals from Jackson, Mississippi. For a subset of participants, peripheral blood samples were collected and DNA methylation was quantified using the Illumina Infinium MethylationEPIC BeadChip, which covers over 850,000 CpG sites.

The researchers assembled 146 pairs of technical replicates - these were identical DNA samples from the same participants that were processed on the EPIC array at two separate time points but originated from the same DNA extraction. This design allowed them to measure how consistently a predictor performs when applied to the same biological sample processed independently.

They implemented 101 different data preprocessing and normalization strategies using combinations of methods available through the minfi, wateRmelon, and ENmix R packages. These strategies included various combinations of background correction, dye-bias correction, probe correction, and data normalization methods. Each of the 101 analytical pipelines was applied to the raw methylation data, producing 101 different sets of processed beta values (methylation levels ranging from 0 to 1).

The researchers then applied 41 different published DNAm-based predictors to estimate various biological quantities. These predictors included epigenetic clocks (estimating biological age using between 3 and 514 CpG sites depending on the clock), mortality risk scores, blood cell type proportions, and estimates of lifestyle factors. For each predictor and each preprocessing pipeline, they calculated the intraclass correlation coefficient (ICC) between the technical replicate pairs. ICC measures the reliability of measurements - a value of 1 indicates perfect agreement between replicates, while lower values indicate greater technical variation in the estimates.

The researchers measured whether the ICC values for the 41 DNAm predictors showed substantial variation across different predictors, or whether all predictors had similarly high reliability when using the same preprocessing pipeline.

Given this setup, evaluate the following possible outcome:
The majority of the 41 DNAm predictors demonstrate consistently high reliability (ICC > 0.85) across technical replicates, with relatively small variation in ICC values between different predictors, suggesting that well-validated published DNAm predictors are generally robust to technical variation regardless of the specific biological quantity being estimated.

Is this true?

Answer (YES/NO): NO